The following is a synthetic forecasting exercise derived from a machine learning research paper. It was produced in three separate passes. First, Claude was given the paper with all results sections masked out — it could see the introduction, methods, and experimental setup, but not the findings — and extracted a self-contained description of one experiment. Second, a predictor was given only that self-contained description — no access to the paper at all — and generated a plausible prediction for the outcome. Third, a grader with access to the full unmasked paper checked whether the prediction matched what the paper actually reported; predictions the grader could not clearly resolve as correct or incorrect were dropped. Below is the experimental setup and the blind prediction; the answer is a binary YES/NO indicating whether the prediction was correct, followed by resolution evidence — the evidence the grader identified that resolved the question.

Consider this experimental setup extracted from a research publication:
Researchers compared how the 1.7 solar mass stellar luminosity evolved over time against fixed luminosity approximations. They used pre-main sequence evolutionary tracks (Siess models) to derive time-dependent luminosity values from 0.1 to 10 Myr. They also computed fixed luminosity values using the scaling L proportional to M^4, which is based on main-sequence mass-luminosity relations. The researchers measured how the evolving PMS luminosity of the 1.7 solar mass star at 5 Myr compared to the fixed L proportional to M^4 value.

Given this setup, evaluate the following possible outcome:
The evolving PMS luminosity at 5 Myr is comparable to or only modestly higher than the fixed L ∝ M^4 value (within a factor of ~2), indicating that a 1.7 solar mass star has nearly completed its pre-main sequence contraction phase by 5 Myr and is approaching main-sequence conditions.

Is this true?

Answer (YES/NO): NO